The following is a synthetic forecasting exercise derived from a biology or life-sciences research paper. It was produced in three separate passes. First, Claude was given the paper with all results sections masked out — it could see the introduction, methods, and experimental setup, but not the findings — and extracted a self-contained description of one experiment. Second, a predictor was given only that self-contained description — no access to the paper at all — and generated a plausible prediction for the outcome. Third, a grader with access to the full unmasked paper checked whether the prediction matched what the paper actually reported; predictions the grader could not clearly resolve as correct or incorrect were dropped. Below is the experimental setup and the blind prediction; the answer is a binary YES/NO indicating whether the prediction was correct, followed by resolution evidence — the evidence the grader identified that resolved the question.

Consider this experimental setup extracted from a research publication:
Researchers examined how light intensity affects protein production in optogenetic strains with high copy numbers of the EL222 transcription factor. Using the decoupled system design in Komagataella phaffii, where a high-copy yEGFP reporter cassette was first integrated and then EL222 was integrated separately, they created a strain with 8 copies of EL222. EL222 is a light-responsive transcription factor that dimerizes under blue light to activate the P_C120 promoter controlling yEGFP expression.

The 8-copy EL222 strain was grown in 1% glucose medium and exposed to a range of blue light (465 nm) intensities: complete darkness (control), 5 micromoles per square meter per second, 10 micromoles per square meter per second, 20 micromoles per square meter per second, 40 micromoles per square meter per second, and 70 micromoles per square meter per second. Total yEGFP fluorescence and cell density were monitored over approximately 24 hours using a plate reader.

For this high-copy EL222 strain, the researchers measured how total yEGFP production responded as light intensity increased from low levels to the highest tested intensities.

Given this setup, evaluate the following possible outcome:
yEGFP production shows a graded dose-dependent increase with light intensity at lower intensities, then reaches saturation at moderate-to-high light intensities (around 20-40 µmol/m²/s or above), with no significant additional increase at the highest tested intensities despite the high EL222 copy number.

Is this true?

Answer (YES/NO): NO